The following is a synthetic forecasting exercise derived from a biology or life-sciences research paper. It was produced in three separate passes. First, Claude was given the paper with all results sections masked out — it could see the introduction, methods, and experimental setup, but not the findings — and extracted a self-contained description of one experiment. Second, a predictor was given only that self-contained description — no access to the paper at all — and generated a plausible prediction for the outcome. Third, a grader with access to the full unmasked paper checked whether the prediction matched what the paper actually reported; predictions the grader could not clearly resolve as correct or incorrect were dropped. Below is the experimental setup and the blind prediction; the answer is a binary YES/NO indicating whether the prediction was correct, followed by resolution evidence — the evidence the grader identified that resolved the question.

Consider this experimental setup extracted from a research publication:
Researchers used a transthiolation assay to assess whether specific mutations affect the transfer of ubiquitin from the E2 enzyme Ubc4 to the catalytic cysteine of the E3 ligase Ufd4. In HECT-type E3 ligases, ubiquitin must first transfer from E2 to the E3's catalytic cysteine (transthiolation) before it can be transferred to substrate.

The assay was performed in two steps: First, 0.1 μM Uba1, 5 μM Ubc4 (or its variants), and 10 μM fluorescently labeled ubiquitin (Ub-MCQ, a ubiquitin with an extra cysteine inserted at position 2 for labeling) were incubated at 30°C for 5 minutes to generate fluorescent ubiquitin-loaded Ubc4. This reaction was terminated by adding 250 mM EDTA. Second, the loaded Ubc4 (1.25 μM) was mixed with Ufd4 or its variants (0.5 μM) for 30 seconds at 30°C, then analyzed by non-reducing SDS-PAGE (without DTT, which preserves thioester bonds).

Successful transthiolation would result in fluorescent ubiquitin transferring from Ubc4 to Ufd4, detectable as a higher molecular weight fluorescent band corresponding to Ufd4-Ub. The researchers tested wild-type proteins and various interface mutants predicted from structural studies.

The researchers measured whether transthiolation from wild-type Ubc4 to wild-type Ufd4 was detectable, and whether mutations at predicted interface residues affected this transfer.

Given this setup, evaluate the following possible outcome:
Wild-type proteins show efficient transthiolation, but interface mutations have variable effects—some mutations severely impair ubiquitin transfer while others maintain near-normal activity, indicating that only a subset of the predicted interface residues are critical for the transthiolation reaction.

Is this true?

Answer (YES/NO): NO